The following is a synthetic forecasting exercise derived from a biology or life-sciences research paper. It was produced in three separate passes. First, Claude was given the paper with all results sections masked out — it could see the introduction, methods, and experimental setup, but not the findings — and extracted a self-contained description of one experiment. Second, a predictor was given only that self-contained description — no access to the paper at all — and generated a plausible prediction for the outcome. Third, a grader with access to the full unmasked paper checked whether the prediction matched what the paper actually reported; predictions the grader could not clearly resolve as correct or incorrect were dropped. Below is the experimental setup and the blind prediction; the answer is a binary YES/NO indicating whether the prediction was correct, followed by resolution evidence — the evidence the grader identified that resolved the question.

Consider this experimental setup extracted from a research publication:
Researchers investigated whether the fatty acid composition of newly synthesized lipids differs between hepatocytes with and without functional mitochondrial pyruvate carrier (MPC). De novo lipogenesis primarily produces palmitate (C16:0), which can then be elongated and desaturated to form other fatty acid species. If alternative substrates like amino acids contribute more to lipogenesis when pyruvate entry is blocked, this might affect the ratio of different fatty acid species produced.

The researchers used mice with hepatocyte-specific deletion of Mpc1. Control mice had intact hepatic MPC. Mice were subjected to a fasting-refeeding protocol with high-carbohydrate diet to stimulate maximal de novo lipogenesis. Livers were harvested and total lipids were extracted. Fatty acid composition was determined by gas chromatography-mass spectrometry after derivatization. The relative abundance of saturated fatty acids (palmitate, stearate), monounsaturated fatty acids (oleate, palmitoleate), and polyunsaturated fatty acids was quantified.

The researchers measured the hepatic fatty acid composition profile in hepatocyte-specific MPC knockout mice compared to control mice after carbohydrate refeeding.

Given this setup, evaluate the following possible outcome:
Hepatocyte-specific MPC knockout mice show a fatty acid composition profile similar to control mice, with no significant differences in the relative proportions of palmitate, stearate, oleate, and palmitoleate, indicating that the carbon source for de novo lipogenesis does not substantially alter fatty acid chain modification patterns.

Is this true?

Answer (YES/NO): NO